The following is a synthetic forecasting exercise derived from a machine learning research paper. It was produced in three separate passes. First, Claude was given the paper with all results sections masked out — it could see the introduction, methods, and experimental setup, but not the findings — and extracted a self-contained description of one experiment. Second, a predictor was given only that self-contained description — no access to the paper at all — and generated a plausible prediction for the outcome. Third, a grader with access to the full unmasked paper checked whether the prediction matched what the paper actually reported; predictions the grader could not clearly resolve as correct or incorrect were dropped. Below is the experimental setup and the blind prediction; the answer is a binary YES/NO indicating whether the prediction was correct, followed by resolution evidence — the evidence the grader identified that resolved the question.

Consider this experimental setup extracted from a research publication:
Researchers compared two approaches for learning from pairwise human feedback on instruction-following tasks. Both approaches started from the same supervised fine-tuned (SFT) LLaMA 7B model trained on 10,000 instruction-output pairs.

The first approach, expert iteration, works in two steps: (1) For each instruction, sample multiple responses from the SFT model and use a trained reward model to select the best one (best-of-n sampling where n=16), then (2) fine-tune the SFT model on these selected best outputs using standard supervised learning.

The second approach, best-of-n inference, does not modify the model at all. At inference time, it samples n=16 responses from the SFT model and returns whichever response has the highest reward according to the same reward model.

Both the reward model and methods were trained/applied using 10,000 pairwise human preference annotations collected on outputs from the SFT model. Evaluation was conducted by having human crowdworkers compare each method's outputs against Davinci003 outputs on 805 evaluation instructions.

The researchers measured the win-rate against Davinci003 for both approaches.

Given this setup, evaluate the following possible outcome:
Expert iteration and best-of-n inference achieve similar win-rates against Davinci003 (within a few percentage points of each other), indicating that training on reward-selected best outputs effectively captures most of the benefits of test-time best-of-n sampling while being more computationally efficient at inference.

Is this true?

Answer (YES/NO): NO